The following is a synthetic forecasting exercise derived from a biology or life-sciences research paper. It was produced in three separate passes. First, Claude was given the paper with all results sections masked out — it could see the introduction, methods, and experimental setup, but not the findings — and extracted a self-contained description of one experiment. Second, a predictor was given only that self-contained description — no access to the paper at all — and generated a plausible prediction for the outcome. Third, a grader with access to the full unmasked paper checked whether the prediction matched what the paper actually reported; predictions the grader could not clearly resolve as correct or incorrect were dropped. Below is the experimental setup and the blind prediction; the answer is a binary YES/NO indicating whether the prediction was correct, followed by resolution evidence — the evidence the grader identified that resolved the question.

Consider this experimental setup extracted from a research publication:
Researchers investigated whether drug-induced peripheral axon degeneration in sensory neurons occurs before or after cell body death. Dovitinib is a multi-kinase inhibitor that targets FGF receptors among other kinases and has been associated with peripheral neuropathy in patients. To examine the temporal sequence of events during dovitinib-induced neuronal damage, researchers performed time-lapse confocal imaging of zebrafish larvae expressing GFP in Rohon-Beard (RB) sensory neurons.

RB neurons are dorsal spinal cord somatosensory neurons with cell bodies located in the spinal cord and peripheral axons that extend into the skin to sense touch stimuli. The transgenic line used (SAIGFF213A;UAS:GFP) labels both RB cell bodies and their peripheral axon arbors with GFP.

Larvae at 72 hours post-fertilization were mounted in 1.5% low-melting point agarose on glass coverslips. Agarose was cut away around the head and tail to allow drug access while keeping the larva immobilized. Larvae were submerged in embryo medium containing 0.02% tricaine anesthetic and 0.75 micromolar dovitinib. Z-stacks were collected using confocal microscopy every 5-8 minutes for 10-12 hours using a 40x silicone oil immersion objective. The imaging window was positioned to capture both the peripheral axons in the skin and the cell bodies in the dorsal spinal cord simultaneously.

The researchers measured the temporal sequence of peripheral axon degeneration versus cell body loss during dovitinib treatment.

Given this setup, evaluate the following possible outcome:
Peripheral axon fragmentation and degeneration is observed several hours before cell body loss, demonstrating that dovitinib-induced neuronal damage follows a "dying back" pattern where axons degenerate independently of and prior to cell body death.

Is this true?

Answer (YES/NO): NO